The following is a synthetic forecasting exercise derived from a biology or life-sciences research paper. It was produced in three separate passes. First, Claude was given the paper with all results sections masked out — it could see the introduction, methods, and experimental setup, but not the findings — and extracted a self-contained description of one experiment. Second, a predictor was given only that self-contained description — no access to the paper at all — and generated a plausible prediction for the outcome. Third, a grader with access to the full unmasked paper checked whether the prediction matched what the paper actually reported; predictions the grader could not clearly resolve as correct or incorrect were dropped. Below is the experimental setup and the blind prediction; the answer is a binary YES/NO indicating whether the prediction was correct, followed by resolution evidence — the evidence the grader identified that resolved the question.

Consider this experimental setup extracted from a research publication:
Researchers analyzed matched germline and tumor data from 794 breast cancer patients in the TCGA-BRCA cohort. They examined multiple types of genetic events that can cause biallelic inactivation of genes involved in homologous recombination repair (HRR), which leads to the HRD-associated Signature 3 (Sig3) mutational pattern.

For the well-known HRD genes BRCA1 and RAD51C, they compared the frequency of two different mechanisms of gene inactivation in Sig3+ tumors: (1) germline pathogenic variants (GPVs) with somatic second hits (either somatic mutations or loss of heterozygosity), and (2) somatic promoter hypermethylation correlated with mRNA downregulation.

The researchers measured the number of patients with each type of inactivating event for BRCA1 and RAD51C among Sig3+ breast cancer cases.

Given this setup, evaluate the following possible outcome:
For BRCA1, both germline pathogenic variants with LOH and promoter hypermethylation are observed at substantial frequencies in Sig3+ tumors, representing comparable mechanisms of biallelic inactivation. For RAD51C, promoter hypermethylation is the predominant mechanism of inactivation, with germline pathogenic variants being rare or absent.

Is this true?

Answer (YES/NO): NO